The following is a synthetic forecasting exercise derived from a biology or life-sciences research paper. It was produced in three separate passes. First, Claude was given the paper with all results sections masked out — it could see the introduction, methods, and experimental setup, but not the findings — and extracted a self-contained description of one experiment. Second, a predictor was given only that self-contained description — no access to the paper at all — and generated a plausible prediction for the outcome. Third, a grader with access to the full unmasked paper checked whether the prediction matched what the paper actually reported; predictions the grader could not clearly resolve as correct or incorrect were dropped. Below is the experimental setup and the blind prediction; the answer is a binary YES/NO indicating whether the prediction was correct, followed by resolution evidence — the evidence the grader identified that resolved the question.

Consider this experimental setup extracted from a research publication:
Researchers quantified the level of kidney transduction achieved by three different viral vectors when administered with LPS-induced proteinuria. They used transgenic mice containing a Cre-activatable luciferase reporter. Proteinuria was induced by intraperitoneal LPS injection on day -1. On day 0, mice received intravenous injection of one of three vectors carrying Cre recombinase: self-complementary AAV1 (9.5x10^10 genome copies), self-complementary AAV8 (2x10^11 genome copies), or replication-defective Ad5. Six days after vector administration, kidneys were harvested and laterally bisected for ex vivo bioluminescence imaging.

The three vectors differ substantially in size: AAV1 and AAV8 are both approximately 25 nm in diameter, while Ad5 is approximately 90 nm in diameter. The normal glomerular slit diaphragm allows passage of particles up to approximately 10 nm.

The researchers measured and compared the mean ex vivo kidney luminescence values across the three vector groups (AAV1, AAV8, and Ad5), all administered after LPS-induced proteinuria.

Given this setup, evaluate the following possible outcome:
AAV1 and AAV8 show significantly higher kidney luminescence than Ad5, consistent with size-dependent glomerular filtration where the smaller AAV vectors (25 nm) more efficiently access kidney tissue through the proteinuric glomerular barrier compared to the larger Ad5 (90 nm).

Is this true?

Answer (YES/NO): YES